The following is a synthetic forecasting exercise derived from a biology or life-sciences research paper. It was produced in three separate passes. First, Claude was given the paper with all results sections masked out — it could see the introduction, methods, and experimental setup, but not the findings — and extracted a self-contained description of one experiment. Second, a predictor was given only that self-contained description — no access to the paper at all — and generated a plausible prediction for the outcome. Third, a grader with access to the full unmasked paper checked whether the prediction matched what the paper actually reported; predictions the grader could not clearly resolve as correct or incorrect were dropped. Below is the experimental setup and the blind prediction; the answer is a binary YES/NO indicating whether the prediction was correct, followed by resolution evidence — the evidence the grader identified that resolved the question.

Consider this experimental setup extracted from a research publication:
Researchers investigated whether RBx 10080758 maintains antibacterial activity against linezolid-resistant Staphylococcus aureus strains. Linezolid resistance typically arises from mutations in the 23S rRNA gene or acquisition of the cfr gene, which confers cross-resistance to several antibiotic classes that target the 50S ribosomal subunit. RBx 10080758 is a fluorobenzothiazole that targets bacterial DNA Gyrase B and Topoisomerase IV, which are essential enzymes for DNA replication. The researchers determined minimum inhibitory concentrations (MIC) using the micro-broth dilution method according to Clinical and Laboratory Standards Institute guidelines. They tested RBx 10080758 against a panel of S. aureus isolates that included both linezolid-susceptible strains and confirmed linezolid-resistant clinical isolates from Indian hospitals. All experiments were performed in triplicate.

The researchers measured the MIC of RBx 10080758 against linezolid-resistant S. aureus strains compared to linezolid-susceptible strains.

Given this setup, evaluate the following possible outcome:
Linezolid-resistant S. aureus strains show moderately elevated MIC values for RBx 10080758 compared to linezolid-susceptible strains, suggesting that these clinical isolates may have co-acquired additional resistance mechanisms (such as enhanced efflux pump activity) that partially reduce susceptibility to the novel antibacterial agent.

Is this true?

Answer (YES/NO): NO